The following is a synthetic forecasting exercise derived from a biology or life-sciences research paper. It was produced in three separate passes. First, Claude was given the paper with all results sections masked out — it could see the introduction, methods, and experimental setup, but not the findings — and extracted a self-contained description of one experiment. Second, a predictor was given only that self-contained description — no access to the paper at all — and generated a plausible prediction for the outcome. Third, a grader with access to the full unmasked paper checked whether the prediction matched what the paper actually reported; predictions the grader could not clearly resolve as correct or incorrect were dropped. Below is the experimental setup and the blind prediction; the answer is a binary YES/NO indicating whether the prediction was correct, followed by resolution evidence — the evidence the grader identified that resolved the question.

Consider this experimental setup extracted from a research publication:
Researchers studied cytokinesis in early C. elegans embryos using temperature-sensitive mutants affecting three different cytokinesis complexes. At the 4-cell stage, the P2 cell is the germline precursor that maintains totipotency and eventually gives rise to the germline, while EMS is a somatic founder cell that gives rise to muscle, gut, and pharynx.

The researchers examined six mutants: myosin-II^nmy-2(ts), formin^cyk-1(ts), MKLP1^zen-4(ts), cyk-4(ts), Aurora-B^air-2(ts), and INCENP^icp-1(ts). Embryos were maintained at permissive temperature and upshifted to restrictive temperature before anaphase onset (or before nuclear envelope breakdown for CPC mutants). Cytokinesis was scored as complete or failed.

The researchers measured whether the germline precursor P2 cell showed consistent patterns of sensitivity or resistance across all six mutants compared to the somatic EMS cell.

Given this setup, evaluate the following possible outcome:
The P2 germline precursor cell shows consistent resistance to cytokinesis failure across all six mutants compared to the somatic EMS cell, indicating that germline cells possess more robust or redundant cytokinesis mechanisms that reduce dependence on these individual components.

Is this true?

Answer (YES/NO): NO